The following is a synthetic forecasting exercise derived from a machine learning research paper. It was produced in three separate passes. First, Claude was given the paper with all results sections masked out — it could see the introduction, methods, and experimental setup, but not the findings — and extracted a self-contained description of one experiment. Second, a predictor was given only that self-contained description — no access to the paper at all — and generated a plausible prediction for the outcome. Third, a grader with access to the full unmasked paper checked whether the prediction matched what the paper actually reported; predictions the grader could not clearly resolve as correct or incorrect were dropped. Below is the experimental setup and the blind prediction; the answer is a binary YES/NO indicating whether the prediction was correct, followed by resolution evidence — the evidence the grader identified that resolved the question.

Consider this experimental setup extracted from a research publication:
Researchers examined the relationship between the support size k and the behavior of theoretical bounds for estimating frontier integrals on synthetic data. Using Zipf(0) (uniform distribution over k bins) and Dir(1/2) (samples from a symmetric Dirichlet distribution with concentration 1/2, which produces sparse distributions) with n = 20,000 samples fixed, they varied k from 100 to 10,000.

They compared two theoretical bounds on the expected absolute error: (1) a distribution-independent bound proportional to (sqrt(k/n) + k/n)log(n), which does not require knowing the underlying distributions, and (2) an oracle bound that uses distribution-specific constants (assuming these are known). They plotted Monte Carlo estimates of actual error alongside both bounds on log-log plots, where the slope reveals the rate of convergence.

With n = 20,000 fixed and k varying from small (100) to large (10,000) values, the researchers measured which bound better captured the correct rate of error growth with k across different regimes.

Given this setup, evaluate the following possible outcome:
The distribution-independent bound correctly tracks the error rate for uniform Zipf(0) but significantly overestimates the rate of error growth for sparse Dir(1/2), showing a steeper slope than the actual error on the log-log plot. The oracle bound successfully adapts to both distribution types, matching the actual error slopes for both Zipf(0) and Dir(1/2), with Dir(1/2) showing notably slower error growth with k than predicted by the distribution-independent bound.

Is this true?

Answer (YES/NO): NO